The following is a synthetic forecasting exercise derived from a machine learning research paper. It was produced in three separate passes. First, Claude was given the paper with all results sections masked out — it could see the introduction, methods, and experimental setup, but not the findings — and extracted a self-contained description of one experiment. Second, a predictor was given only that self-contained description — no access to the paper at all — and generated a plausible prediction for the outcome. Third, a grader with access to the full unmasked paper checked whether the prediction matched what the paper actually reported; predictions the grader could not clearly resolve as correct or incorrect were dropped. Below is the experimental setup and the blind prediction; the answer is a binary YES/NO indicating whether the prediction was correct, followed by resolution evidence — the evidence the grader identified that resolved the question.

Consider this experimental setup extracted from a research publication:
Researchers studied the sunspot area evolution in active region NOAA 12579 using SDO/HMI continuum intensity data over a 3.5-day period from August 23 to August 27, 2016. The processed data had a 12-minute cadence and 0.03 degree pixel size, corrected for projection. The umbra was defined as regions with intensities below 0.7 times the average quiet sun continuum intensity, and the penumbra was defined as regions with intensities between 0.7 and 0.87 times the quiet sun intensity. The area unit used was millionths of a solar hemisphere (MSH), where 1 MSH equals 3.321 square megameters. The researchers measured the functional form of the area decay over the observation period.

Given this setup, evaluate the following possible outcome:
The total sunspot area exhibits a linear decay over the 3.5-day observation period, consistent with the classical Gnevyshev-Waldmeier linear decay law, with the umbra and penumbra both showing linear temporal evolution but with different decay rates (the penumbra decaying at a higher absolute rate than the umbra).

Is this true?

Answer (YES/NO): NO